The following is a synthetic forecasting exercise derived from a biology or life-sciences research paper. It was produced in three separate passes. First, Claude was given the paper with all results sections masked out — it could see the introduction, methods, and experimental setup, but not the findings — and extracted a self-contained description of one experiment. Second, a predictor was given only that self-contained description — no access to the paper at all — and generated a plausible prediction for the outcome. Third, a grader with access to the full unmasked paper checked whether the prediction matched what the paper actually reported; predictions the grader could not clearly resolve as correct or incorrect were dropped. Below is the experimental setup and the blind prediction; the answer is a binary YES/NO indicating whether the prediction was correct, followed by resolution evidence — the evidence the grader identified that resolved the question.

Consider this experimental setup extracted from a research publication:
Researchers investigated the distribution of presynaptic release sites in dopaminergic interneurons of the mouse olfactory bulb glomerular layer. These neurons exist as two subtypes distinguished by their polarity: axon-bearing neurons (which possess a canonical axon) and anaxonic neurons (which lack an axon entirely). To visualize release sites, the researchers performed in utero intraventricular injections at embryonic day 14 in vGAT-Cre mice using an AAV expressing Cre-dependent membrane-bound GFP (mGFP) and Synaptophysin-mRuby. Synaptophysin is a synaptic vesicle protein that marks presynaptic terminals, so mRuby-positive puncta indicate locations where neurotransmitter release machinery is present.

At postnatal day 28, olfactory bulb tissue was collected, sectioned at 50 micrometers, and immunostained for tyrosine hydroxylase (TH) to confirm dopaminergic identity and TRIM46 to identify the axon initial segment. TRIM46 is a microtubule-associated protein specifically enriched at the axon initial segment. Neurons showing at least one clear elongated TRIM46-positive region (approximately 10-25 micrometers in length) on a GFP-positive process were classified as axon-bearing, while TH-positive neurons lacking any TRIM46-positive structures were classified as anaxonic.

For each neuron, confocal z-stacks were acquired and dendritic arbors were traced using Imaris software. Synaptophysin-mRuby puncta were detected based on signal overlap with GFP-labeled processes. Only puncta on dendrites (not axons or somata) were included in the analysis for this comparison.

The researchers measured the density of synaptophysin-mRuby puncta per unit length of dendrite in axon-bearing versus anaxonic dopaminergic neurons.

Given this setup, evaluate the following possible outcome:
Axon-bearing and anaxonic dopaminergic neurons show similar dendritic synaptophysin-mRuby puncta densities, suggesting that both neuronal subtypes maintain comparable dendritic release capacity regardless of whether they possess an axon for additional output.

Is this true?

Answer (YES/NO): NO